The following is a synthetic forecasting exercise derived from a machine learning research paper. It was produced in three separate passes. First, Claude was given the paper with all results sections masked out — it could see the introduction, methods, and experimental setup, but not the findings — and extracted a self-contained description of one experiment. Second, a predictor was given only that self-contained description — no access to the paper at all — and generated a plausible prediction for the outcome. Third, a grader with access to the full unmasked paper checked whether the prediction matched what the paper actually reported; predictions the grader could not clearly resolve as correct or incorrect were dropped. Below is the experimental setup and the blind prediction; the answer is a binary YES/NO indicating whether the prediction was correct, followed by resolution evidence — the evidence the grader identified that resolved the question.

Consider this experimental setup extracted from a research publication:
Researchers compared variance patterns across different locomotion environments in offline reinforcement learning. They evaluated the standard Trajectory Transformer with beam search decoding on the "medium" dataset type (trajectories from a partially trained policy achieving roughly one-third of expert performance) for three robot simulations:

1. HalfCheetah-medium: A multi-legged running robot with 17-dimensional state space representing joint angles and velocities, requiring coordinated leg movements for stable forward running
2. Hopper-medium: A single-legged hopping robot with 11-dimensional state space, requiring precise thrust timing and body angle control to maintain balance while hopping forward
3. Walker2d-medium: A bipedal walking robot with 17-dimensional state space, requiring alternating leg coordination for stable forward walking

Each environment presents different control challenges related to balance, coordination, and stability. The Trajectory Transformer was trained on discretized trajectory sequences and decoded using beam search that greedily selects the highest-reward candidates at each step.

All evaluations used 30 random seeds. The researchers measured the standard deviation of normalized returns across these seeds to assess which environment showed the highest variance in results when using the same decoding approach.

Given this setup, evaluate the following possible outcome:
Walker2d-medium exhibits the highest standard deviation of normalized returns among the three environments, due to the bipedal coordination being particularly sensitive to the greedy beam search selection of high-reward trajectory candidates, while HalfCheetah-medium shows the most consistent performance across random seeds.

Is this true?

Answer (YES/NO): NO